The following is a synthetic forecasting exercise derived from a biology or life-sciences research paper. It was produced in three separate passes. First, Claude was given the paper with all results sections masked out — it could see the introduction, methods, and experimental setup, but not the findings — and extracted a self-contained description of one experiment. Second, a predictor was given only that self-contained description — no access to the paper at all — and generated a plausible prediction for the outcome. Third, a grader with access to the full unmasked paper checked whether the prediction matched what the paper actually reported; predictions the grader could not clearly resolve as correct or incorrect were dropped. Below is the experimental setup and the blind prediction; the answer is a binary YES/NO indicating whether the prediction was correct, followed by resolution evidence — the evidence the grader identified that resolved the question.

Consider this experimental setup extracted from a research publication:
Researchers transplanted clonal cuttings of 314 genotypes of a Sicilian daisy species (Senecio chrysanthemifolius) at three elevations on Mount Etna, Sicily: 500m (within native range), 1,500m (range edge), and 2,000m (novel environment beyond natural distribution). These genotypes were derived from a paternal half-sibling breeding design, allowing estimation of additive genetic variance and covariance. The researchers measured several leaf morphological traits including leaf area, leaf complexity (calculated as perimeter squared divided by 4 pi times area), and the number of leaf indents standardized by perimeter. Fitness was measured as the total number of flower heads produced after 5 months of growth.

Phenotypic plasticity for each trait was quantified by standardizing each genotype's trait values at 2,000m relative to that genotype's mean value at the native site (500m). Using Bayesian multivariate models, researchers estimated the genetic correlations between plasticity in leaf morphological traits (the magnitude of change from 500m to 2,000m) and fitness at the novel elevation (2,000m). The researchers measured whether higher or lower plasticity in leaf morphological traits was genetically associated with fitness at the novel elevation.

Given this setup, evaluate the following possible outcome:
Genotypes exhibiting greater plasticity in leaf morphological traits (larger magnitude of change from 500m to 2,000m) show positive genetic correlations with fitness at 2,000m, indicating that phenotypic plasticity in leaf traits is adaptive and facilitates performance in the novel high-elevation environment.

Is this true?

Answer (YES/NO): NO